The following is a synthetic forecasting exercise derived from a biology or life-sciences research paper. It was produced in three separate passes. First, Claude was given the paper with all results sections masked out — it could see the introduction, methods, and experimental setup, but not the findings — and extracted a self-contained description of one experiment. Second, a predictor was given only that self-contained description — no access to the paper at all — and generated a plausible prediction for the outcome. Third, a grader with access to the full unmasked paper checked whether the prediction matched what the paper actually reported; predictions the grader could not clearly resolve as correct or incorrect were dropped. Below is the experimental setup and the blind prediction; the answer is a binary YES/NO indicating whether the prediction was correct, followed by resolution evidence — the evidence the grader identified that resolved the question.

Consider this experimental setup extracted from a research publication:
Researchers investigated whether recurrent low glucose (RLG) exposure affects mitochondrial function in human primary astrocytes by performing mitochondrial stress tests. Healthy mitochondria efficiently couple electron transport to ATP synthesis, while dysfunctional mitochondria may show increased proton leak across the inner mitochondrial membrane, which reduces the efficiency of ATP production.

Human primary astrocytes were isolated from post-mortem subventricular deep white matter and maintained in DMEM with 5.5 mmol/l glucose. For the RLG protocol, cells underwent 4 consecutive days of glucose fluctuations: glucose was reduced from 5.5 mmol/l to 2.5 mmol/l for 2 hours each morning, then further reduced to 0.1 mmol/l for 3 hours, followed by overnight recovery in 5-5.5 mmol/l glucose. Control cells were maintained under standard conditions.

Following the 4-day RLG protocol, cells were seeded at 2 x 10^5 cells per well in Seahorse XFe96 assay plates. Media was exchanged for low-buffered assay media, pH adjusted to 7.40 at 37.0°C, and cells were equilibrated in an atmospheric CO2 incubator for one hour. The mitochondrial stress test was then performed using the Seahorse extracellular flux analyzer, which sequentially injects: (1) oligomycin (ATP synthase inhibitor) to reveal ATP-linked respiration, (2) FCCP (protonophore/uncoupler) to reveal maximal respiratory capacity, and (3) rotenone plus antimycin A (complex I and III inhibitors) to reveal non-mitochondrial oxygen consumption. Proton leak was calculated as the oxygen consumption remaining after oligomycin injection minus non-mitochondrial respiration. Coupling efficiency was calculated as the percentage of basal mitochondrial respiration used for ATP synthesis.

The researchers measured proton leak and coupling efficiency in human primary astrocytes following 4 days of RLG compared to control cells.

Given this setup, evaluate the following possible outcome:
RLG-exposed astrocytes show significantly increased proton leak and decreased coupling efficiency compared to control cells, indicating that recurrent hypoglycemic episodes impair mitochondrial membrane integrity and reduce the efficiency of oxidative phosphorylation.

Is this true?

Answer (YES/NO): YES